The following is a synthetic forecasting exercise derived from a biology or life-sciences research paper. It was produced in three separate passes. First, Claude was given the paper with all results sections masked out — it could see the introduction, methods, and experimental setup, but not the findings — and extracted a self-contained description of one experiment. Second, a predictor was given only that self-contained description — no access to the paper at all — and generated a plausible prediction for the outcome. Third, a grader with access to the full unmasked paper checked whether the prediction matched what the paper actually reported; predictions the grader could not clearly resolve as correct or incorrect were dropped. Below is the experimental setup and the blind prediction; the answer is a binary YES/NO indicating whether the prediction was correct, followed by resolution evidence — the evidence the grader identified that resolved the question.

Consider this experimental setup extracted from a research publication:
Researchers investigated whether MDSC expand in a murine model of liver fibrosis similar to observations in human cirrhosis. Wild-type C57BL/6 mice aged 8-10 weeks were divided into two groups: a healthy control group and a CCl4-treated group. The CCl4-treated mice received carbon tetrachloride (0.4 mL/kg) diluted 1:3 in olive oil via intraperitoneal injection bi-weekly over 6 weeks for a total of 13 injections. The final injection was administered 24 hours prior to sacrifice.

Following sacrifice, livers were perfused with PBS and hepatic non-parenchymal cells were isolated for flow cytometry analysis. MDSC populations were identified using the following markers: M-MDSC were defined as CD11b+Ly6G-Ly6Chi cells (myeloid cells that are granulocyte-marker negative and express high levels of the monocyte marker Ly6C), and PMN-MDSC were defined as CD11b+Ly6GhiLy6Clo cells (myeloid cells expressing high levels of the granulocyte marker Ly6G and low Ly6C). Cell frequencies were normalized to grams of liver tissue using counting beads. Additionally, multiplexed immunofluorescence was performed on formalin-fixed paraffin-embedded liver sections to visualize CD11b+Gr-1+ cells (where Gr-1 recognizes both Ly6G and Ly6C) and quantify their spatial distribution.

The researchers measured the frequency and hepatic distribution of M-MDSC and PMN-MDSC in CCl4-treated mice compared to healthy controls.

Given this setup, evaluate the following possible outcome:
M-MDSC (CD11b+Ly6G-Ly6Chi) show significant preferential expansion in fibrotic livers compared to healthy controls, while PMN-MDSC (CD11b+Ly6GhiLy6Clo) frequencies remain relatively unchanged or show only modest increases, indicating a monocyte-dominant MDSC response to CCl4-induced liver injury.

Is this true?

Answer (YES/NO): NO